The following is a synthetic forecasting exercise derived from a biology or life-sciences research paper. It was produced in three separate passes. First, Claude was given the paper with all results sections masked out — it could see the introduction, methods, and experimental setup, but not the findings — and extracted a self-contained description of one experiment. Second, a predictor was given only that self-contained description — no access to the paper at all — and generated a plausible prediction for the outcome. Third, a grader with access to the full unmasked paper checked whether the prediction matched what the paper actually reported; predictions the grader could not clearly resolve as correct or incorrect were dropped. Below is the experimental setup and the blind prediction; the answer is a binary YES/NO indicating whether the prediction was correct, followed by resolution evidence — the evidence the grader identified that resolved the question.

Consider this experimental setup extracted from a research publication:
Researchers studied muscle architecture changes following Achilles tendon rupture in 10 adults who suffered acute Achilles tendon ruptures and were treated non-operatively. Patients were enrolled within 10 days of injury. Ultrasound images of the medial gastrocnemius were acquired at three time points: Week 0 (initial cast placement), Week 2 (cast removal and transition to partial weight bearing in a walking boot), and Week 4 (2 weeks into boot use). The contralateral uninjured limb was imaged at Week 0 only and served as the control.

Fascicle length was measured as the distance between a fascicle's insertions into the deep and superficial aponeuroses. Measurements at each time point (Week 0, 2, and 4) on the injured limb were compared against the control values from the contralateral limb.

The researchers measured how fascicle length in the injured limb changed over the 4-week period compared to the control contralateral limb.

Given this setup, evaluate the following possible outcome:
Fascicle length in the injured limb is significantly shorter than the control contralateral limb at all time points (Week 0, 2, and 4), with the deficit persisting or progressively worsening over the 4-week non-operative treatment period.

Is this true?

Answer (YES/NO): YES